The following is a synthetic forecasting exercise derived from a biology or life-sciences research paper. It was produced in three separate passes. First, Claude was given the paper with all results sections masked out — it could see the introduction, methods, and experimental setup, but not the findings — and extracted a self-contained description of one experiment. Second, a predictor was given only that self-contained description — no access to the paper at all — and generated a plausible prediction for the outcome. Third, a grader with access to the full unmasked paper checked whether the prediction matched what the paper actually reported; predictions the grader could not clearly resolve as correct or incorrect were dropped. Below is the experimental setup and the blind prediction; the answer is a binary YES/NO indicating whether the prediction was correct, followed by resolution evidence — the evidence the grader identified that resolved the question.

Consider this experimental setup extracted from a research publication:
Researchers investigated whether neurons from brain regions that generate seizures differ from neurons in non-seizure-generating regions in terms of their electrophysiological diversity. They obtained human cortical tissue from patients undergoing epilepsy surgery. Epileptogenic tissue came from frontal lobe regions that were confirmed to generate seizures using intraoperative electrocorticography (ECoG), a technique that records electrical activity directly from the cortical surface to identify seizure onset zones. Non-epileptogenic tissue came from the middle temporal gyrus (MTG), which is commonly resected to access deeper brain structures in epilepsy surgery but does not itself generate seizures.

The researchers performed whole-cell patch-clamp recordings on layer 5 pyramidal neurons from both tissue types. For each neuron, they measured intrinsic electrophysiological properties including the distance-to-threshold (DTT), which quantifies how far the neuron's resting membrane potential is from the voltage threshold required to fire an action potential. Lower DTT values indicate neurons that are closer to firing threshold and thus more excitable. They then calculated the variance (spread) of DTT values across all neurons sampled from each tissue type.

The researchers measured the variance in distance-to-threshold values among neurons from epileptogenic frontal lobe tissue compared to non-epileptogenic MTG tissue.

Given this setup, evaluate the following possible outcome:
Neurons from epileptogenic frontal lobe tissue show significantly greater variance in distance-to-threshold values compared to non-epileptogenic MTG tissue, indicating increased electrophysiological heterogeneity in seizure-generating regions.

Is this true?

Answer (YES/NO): NO